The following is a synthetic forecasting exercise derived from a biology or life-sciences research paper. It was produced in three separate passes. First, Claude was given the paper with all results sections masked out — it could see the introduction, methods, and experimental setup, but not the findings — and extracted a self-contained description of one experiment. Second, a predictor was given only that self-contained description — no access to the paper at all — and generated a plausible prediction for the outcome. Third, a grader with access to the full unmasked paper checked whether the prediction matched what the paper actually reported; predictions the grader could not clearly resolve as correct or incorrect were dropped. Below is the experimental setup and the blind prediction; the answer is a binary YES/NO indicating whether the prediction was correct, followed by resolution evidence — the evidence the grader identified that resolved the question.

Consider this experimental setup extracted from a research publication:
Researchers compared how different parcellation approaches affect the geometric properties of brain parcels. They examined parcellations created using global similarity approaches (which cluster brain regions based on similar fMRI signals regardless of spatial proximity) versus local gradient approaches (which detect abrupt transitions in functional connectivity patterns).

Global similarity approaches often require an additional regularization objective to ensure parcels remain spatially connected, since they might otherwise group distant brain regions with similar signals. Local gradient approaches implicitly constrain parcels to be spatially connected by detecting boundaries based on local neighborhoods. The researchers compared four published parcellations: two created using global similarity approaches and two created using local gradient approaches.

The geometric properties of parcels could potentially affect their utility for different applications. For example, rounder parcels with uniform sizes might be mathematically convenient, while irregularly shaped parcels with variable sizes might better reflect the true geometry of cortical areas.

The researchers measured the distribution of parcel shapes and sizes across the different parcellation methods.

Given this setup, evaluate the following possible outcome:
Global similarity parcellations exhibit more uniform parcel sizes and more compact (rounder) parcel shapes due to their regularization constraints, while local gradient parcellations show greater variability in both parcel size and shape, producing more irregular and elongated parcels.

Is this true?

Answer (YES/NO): YES